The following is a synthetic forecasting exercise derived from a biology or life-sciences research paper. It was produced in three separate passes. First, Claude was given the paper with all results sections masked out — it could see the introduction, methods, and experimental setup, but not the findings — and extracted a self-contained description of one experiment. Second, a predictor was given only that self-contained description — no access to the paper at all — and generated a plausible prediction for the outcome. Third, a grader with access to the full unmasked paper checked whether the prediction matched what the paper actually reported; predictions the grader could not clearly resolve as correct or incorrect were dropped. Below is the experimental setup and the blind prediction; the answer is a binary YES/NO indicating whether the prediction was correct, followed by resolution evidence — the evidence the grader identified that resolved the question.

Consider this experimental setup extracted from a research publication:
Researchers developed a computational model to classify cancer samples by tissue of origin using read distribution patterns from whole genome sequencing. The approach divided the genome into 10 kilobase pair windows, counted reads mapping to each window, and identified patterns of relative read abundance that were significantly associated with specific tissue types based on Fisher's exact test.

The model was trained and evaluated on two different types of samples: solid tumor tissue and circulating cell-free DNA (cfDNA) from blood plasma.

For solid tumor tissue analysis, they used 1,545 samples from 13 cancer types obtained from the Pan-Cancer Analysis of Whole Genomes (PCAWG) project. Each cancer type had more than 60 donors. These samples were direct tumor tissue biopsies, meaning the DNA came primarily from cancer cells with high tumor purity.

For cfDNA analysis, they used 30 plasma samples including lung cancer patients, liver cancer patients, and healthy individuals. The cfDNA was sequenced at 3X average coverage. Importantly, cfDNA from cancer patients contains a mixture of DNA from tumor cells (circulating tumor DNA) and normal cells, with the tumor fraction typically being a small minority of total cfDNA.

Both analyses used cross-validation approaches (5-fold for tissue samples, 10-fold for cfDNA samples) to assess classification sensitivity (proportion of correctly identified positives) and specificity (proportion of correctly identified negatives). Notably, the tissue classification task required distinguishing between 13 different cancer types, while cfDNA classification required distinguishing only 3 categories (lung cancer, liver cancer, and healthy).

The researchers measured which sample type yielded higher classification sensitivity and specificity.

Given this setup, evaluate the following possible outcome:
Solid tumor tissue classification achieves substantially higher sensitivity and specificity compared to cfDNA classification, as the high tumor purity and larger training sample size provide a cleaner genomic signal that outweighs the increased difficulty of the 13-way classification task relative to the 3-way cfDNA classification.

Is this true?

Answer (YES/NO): NO